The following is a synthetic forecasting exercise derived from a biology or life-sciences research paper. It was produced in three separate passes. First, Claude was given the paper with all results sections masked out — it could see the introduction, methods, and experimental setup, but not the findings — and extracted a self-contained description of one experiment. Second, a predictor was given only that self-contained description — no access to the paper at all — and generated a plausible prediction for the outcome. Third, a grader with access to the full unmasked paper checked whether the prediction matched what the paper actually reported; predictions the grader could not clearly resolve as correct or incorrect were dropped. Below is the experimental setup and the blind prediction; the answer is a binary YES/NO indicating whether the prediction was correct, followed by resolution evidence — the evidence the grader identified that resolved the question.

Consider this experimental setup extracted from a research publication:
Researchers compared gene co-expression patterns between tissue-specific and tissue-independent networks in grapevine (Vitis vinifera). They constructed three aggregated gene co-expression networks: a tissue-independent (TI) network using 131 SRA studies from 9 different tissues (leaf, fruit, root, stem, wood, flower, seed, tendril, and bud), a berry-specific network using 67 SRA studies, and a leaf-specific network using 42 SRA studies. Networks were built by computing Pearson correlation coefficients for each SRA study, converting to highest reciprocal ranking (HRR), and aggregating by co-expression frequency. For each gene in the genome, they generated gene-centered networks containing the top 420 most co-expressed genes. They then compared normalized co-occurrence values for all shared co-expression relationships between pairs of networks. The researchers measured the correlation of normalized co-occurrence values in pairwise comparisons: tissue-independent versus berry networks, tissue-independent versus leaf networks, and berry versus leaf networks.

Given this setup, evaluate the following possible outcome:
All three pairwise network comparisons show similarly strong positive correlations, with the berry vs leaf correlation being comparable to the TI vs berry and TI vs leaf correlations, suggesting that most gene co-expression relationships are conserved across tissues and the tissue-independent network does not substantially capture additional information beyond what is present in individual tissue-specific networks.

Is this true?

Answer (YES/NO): NO